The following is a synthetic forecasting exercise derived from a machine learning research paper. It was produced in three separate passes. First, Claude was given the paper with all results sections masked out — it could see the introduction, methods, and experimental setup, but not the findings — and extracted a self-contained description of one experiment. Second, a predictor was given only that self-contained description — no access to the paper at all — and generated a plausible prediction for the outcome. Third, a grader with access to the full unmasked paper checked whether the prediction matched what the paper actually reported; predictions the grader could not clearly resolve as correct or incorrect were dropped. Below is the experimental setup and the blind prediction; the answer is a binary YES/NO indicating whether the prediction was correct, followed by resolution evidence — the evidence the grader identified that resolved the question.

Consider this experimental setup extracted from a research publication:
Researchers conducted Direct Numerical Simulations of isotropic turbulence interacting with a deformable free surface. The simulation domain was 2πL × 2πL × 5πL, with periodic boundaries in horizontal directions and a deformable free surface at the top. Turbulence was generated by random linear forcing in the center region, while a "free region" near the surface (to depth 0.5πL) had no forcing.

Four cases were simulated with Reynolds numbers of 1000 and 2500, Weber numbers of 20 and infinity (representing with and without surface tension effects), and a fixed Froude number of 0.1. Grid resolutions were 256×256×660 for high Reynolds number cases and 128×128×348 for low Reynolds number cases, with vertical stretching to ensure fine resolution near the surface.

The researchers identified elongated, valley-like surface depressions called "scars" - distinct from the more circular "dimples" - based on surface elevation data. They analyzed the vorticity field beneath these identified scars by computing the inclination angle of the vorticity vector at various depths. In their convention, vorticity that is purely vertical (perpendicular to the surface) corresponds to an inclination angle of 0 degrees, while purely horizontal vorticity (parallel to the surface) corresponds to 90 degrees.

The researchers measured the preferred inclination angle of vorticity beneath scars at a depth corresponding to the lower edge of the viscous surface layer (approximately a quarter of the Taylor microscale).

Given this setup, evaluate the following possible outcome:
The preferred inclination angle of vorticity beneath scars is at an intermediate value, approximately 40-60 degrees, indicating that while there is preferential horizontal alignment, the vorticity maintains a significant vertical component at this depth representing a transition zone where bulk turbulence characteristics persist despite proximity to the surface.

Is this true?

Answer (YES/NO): NO